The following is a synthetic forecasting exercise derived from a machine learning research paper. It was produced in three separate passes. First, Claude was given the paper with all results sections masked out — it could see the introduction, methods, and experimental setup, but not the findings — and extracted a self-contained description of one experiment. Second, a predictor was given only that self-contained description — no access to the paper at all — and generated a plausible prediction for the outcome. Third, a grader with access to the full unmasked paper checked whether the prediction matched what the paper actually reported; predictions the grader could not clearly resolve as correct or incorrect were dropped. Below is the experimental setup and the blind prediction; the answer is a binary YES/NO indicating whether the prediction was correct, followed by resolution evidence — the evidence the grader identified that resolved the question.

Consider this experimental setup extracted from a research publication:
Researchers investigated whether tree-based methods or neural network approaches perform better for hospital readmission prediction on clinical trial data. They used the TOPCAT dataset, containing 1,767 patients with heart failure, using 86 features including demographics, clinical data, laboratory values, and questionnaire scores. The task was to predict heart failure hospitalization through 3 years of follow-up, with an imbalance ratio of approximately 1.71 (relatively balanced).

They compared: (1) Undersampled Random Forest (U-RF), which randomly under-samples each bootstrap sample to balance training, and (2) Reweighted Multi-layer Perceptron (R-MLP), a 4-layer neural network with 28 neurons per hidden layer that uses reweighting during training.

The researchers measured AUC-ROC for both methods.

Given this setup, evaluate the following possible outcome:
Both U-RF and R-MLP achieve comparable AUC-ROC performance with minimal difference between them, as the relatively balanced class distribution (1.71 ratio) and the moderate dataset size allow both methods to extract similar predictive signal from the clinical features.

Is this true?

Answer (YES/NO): NO